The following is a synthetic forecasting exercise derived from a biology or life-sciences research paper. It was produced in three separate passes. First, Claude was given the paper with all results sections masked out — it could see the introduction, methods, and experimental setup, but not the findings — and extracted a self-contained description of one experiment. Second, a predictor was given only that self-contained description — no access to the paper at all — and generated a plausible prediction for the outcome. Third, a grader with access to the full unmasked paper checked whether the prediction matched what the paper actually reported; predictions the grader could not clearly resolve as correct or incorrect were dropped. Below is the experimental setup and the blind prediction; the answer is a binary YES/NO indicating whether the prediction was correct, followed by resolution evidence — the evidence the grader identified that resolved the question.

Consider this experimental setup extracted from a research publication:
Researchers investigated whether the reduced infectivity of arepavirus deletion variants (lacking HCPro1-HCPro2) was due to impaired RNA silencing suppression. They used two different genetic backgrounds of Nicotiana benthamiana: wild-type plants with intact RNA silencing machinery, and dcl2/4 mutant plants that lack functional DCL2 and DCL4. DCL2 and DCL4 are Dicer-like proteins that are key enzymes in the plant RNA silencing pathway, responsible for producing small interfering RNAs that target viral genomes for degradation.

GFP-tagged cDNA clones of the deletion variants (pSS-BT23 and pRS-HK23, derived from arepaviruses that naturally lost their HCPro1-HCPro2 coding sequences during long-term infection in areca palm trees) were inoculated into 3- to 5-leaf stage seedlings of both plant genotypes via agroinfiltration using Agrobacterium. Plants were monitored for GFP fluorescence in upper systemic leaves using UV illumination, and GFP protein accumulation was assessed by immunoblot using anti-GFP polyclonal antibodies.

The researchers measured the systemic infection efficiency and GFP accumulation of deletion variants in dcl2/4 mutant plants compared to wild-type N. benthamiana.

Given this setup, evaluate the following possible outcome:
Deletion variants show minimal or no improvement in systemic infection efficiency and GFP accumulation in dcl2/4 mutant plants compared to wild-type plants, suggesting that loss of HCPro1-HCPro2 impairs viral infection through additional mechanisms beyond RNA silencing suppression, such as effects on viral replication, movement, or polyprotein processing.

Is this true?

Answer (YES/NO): NO